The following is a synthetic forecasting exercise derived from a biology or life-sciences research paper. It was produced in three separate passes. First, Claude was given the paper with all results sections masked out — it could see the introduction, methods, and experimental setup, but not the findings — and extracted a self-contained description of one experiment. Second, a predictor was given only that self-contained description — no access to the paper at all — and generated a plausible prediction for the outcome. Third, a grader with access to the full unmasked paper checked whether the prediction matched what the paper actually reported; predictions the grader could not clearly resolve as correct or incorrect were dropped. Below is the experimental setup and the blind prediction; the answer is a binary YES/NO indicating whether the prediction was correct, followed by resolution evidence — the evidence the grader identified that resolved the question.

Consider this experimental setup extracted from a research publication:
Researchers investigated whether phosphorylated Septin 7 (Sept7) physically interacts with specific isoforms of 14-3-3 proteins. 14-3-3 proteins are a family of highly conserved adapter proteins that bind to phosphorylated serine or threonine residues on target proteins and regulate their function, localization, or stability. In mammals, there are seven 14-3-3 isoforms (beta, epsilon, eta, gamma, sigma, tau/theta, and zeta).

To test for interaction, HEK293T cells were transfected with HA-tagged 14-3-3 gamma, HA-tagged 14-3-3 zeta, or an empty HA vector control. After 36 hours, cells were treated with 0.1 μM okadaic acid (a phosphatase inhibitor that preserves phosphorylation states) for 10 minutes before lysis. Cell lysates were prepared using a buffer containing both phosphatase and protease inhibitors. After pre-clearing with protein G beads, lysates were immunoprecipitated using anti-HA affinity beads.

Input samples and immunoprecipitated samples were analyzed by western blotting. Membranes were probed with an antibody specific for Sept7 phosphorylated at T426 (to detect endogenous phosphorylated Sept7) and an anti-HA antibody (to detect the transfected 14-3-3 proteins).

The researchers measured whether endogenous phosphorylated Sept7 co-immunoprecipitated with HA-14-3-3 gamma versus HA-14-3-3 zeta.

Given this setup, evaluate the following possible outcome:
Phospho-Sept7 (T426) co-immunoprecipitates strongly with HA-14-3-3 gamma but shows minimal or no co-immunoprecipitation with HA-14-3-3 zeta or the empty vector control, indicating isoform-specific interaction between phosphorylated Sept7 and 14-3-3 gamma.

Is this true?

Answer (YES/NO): YES